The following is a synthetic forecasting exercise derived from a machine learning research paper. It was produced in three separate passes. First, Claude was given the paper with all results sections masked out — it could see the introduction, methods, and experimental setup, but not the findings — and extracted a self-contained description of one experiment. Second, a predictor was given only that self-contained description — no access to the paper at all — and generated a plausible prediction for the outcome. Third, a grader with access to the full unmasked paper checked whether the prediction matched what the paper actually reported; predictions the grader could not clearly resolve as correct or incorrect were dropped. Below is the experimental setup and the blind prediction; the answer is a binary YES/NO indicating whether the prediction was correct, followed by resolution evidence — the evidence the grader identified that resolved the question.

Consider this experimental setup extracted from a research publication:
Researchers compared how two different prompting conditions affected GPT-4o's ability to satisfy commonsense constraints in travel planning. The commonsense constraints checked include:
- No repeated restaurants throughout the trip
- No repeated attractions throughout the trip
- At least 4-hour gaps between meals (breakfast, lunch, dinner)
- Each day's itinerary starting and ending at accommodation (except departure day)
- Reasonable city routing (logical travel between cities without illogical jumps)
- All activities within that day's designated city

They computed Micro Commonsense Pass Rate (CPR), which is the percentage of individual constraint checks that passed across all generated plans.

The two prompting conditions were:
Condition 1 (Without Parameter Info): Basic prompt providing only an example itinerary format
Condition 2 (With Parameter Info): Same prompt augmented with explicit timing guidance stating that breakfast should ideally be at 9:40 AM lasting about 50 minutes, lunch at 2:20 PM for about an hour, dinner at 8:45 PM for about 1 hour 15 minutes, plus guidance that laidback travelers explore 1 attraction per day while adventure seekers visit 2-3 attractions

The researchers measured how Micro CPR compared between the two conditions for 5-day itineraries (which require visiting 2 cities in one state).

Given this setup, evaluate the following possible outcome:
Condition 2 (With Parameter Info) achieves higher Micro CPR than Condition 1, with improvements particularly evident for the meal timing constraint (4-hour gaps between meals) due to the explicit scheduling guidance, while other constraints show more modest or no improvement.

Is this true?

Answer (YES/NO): NO